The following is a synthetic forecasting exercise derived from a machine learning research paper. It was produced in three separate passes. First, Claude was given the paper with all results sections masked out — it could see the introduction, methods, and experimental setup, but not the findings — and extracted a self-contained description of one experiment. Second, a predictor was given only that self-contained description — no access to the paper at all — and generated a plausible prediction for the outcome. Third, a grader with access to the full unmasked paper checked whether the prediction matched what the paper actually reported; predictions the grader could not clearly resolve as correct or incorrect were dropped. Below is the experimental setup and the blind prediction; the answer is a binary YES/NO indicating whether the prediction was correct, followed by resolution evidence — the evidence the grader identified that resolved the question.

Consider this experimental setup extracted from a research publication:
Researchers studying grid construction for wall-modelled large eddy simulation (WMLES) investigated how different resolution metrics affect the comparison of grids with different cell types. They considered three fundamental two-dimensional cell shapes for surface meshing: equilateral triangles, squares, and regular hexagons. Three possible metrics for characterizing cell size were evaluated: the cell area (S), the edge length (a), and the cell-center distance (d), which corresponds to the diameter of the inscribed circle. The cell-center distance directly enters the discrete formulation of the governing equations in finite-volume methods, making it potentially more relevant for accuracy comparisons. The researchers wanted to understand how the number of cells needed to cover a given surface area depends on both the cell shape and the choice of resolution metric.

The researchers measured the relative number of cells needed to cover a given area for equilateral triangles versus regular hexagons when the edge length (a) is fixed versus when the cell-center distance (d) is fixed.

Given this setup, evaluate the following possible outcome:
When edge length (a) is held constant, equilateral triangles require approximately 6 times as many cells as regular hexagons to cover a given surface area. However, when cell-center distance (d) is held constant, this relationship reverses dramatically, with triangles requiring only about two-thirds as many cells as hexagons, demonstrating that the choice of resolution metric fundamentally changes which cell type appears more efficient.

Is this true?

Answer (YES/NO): YES